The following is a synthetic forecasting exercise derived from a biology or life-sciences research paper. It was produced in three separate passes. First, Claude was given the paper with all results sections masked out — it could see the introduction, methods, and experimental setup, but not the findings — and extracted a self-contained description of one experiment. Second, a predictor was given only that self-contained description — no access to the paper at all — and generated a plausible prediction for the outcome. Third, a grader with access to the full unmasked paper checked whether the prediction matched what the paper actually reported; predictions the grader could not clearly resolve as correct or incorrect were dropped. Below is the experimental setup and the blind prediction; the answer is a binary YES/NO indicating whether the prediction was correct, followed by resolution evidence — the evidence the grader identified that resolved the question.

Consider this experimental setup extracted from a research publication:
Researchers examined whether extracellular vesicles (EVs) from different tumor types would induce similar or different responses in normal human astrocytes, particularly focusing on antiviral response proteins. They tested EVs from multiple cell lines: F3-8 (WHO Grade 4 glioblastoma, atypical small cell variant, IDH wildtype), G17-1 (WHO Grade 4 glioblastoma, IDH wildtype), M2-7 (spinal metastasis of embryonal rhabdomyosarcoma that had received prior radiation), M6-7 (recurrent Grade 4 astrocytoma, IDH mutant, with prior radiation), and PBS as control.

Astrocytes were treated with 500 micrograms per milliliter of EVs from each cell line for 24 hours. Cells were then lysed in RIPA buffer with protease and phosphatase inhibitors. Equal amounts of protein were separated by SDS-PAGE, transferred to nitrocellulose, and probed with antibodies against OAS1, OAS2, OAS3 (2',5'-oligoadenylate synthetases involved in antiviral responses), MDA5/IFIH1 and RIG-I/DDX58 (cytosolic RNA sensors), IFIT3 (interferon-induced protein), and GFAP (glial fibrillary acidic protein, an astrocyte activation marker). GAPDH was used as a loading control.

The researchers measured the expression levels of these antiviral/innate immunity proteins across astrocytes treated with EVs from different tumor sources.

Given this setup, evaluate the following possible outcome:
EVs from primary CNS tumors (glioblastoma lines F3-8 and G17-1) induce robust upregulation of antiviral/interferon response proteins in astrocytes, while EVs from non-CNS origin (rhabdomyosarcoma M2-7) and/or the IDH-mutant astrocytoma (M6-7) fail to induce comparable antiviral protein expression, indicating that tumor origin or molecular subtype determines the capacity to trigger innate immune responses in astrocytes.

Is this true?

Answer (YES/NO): NO